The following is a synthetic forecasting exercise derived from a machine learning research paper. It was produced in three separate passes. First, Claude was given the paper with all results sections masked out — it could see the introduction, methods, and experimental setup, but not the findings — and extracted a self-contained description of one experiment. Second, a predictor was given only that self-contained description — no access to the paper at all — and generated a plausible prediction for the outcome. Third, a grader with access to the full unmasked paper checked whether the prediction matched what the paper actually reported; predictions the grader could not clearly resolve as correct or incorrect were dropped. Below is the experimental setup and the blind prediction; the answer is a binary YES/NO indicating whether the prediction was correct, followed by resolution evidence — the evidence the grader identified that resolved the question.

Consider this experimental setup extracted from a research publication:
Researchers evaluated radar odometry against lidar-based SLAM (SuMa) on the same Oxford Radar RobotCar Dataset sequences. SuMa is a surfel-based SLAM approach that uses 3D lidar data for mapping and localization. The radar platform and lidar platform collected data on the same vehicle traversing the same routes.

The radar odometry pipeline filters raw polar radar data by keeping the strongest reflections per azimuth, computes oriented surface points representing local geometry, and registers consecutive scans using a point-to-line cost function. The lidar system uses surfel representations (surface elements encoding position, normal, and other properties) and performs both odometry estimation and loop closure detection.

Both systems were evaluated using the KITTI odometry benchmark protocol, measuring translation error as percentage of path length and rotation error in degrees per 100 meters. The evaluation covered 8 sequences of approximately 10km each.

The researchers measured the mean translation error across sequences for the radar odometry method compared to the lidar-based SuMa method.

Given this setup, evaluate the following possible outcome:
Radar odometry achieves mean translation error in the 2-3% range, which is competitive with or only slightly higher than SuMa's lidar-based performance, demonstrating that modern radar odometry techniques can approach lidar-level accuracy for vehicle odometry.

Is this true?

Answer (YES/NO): NO